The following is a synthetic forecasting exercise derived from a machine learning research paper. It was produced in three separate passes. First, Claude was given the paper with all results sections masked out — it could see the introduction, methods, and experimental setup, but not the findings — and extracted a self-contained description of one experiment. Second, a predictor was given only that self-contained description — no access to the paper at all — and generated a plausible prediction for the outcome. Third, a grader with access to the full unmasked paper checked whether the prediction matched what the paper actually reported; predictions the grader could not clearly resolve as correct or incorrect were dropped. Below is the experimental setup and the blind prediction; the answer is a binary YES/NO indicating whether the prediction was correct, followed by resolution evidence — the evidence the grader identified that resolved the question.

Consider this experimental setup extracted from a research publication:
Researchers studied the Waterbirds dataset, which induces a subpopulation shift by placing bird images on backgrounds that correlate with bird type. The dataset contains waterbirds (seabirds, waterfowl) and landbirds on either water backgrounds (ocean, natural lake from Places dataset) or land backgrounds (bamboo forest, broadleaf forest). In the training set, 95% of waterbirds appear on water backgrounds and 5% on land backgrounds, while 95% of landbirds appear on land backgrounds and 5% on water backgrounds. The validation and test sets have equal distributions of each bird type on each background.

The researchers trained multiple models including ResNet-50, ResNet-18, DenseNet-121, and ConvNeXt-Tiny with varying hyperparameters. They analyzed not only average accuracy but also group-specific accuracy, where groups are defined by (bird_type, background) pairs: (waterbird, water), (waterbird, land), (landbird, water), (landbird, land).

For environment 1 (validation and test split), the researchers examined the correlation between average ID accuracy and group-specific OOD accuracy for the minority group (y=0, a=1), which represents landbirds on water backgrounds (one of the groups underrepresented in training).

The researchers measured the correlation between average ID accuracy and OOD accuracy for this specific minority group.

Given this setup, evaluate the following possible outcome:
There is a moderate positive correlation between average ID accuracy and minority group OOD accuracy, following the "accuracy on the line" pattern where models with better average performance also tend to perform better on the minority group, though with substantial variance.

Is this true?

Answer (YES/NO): NO